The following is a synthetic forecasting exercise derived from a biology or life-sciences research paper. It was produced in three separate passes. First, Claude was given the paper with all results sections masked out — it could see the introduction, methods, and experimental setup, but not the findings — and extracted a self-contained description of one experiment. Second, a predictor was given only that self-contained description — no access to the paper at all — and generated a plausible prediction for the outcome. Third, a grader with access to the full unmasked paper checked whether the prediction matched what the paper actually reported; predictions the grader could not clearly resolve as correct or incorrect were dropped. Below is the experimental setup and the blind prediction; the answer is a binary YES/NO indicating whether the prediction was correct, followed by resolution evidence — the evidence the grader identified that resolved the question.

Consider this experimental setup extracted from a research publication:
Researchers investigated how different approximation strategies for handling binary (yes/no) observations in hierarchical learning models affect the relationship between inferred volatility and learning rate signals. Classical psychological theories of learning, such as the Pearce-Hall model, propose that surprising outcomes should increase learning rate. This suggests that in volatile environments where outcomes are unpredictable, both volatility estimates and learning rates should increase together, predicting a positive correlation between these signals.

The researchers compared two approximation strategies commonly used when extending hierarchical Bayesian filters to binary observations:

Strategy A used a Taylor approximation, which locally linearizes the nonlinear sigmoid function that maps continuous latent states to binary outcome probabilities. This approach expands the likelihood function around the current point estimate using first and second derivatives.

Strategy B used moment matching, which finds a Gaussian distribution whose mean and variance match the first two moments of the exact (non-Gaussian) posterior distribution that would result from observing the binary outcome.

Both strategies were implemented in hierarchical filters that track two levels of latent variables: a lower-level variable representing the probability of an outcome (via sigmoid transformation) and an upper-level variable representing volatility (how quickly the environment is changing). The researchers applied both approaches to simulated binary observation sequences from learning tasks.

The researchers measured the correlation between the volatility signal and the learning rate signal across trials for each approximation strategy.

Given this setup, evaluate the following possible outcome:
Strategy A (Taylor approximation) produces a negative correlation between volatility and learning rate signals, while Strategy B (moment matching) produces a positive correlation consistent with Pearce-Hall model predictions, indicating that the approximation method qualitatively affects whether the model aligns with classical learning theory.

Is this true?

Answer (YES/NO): YES